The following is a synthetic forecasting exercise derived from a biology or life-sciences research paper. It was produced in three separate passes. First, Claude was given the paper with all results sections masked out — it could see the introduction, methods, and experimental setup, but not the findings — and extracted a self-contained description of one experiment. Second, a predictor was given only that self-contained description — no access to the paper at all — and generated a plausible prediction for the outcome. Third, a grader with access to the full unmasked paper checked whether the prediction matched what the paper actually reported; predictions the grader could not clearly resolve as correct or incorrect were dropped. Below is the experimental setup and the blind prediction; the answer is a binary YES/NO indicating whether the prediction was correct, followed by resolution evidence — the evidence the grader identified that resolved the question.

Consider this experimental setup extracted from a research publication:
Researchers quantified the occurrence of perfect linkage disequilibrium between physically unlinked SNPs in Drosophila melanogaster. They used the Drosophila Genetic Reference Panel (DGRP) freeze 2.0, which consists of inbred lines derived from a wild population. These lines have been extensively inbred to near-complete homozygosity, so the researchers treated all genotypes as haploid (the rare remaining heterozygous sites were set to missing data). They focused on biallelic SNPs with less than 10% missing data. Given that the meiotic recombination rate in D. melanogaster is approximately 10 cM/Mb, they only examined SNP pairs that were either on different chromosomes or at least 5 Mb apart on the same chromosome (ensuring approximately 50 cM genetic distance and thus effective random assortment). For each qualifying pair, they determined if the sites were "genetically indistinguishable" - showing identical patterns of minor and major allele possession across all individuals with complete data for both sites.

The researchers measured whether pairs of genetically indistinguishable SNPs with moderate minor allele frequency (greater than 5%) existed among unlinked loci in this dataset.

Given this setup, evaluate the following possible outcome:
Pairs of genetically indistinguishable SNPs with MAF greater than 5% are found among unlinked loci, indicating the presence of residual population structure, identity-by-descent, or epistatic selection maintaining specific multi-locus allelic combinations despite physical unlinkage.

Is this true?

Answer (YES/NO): YES